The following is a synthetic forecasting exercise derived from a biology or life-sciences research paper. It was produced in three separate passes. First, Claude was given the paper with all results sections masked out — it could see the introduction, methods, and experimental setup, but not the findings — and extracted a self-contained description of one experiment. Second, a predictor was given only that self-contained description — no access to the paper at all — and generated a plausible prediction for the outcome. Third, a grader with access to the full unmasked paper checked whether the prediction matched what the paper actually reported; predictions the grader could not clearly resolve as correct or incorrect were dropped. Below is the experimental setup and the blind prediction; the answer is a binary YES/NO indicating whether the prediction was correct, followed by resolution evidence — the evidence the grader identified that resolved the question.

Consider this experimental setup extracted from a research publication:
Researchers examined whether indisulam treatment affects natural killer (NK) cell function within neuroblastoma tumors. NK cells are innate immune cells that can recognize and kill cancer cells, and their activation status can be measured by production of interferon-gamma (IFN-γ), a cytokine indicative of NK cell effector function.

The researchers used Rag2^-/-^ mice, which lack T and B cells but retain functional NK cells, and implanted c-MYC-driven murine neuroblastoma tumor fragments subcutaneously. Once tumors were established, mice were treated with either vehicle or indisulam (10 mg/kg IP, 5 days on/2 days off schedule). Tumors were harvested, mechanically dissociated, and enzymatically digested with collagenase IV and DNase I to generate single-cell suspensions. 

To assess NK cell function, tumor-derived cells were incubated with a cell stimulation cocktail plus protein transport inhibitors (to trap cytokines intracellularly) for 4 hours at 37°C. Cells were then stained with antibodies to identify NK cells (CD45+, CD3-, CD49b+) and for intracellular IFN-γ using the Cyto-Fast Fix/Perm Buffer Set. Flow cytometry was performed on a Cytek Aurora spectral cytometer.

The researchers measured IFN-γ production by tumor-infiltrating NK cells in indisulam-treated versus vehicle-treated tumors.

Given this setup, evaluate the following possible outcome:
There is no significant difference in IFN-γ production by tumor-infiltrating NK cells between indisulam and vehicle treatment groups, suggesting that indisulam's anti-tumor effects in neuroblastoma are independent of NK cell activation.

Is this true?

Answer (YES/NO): NO